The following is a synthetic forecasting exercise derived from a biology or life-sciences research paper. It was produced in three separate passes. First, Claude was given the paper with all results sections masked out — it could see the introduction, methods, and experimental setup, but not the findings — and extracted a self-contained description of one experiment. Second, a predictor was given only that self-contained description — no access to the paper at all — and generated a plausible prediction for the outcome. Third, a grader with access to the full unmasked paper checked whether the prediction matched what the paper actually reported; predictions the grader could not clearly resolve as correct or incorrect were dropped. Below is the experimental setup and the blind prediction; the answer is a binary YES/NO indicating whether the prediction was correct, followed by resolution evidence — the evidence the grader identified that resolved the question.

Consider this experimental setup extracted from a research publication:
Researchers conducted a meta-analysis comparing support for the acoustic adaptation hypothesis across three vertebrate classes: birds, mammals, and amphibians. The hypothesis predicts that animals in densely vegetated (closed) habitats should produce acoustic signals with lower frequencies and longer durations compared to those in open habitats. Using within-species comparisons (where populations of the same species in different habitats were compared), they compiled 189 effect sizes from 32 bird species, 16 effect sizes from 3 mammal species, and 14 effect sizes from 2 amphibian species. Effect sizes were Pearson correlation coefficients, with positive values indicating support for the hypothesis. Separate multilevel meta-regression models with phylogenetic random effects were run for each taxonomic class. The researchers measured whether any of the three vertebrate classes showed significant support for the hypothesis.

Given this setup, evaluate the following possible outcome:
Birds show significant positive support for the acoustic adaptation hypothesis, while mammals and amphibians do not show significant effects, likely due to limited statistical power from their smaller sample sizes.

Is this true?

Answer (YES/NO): NO